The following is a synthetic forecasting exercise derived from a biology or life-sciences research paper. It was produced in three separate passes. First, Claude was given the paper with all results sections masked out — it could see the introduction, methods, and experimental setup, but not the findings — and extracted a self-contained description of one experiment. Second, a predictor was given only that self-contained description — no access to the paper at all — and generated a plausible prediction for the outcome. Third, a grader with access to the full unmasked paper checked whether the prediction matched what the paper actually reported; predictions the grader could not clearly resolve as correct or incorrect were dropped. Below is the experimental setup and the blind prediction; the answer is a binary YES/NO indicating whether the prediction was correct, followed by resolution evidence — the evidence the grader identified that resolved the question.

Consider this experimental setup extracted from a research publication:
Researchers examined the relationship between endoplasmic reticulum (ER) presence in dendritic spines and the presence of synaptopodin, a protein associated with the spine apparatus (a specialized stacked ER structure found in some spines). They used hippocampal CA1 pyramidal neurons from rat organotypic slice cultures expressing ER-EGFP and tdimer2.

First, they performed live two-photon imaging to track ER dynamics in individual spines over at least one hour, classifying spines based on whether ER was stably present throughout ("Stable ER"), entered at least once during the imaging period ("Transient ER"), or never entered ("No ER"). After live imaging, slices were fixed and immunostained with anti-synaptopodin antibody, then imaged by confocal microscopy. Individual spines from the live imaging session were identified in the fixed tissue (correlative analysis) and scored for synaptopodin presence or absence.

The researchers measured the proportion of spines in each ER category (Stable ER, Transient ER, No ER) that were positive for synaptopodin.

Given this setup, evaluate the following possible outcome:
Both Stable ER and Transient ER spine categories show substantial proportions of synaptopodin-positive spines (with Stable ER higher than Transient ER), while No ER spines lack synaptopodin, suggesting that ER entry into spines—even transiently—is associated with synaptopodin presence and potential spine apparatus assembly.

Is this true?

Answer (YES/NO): NO